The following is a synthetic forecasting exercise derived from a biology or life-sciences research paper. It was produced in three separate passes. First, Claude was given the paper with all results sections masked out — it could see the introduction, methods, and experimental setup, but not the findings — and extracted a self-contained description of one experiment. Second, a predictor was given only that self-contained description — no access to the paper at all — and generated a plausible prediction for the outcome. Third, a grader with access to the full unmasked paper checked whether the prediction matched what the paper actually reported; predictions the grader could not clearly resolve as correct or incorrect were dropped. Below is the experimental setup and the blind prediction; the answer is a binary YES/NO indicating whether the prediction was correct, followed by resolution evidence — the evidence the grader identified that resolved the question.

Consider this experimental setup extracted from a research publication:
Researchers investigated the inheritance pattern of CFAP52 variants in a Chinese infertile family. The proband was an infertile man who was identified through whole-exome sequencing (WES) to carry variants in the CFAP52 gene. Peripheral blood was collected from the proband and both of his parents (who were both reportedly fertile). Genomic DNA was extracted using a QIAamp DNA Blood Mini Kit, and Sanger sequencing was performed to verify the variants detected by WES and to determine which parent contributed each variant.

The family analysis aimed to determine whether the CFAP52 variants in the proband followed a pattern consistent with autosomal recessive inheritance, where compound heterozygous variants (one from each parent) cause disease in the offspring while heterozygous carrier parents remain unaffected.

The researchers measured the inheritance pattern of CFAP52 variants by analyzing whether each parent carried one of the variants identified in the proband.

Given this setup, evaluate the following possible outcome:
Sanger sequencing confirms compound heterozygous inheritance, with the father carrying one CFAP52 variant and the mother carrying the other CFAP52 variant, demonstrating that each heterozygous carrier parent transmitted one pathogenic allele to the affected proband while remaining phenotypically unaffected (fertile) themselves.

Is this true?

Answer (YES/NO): YES